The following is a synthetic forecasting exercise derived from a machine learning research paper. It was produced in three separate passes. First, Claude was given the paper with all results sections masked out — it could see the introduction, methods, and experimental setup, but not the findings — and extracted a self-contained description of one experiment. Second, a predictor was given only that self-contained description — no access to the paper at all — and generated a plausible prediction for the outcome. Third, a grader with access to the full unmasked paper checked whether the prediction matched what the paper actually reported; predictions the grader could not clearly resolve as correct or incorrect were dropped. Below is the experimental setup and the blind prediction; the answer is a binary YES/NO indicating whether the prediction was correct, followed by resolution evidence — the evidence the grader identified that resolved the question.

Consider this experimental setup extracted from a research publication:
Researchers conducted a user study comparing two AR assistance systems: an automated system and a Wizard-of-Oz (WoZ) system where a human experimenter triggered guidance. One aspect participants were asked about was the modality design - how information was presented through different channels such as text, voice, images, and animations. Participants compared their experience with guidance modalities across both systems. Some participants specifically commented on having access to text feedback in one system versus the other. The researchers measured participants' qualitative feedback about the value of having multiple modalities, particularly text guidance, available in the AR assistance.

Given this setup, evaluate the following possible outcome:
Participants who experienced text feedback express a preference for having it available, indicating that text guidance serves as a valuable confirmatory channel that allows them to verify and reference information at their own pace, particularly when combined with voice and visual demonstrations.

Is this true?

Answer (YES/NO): YES